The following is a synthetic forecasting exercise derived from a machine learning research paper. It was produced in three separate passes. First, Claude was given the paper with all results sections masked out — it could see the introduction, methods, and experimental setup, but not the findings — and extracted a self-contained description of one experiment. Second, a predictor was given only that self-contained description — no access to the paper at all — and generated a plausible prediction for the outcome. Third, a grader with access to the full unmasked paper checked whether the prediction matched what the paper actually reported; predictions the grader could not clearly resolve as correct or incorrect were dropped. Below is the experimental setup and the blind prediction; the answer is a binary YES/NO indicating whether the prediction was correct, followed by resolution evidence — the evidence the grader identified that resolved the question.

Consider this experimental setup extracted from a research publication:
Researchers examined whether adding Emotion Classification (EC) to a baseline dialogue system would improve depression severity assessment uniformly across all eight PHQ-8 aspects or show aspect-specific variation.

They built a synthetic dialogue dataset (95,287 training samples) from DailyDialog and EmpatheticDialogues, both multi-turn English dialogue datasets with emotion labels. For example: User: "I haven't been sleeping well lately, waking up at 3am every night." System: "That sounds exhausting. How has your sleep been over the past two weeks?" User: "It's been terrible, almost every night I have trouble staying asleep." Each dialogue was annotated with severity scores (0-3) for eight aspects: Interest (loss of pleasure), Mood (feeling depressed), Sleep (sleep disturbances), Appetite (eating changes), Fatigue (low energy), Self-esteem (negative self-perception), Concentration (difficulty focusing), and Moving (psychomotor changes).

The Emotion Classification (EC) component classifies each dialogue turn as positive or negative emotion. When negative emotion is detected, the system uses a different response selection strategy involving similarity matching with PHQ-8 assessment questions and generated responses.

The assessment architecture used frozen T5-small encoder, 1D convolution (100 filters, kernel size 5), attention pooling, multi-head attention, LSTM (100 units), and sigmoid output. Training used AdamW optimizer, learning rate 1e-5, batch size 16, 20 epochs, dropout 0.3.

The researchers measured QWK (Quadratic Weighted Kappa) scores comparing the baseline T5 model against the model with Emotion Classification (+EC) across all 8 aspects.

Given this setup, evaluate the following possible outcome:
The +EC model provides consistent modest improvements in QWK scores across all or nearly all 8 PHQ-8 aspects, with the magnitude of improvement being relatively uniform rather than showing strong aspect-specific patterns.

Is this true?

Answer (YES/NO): NO